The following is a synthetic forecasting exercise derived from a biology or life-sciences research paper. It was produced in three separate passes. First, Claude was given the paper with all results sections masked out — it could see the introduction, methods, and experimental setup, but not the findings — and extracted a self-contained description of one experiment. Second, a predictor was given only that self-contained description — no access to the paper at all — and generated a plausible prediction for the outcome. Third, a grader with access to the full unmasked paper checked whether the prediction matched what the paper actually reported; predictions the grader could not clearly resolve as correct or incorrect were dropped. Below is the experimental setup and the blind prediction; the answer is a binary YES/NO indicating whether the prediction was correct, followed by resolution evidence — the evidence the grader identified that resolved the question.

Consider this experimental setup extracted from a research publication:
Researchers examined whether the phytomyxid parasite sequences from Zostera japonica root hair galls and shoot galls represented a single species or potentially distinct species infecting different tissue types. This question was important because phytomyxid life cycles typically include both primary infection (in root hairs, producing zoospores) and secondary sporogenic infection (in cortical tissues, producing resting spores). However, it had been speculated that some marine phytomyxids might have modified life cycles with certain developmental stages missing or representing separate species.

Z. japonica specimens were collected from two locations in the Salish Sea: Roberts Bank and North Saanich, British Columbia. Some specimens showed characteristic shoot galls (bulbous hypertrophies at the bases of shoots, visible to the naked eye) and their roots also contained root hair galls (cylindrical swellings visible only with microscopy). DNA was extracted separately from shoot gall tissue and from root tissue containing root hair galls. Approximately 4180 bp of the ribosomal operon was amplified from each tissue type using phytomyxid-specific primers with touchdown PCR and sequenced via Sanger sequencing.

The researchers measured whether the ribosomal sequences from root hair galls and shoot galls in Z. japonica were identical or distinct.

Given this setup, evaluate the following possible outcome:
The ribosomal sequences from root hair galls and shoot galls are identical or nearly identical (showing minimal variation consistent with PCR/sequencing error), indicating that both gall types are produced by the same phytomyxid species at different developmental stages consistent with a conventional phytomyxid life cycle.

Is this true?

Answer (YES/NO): YES